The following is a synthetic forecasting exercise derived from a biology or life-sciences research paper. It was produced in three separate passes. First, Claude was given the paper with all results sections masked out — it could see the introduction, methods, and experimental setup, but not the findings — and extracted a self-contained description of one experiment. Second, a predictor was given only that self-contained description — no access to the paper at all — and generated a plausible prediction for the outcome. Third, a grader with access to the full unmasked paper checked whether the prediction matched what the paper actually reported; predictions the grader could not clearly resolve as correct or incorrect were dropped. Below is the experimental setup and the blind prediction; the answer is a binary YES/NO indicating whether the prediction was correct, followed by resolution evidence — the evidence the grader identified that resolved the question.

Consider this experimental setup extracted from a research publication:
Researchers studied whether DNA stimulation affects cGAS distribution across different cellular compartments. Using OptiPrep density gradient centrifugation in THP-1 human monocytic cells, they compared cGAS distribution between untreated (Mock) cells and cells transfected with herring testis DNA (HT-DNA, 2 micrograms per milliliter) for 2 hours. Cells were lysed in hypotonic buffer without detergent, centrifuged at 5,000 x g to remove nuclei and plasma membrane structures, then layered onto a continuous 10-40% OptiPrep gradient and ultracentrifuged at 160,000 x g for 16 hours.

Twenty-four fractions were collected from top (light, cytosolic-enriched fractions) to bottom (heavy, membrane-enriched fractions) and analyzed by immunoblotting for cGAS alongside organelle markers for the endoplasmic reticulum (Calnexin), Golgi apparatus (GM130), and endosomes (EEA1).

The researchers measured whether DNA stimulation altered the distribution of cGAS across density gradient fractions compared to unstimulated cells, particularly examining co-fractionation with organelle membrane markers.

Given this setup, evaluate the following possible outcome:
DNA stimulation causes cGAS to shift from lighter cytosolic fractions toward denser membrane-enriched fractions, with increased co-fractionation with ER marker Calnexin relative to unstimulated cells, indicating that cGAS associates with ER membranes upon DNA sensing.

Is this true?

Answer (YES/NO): NO